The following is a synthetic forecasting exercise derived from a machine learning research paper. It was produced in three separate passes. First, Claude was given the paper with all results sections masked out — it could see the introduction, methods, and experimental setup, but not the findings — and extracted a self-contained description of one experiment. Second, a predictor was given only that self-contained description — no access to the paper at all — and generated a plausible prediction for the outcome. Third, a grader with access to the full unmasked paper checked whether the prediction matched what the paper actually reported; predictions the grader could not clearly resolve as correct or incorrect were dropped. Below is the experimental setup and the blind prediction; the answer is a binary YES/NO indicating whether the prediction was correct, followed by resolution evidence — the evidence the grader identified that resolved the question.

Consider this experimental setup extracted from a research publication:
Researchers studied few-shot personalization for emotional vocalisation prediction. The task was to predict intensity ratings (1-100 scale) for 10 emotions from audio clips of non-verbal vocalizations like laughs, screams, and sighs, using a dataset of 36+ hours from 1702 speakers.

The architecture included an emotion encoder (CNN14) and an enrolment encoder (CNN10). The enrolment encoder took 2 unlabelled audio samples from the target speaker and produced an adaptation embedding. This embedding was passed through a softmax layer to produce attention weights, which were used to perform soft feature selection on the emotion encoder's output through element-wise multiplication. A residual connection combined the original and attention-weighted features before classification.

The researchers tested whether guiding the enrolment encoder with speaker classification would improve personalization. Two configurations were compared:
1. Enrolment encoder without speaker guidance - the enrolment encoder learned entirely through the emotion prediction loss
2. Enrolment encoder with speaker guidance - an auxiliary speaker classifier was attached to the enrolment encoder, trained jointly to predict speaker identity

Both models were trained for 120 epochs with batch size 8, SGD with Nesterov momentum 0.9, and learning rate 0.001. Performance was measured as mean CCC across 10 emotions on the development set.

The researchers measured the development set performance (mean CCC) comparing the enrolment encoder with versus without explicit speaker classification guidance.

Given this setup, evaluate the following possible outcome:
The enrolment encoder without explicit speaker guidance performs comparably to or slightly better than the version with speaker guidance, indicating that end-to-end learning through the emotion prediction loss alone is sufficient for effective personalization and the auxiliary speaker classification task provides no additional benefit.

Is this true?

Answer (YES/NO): YES